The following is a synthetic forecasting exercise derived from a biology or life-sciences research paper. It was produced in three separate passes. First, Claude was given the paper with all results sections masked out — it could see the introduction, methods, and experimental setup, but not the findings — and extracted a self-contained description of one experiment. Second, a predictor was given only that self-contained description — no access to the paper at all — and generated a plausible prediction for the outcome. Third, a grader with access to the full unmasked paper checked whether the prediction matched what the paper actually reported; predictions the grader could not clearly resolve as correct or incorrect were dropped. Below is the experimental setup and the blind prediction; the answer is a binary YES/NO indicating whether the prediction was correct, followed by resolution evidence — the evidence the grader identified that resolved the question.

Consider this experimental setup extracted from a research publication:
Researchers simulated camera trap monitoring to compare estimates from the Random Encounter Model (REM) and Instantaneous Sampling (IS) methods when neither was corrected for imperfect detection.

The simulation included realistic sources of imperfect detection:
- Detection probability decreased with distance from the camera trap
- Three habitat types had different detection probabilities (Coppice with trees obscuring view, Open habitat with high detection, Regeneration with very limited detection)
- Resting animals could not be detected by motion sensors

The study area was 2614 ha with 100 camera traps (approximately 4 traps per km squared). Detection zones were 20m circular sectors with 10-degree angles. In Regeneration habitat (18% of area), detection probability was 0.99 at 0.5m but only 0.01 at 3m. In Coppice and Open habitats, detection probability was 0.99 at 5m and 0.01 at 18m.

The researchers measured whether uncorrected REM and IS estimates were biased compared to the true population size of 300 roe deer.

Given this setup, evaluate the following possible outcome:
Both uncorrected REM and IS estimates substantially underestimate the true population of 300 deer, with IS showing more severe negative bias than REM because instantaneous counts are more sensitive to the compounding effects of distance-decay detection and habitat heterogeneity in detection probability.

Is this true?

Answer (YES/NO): YES